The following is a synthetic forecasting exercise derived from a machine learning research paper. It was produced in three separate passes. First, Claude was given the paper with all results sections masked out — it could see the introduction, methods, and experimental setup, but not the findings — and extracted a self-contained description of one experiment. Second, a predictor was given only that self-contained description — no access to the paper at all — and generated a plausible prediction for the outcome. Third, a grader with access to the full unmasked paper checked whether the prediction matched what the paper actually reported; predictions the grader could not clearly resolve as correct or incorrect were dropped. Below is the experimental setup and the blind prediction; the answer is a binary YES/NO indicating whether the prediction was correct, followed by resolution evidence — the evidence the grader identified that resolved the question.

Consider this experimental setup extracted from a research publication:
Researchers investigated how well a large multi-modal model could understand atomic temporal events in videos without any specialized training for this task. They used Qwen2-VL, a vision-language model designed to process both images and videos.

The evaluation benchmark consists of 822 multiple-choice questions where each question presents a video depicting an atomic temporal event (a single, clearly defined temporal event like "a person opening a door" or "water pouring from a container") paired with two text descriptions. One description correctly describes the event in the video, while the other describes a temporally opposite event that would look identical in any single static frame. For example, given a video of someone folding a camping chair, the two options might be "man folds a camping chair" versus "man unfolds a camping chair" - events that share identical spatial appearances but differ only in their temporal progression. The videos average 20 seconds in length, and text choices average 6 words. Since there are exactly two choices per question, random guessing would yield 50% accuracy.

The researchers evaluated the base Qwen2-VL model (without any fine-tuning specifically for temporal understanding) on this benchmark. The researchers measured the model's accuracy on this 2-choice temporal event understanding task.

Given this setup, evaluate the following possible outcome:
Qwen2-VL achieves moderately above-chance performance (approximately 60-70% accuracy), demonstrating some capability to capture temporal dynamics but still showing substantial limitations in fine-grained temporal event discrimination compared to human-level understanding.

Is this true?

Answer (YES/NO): YES